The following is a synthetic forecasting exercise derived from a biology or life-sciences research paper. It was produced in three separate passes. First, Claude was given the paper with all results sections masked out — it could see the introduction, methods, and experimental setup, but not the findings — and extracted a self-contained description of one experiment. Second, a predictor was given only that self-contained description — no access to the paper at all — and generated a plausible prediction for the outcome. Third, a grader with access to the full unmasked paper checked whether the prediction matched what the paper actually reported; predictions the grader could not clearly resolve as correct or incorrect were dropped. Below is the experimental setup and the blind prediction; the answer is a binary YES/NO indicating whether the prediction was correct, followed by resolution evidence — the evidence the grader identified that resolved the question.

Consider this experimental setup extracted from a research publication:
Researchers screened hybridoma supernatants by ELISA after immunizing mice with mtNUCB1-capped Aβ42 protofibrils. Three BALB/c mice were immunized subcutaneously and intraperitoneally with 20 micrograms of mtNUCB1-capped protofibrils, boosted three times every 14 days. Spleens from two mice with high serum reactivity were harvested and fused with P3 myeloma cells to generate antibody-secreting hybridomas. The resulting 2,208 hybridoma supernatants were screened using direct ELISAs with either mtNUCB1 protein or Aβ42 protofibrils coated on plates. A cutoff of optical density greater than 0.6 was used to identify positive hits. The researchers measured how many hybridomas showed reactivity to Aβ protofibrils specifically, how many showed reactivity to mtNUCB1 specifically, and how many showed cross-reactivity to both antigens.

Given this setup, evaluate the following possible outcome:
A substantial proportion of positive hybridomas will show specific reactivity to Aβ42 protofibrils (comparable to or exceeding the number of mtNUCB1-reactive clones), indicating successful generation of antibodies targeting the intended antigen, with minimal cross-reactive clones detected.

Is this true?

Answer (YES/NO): NO